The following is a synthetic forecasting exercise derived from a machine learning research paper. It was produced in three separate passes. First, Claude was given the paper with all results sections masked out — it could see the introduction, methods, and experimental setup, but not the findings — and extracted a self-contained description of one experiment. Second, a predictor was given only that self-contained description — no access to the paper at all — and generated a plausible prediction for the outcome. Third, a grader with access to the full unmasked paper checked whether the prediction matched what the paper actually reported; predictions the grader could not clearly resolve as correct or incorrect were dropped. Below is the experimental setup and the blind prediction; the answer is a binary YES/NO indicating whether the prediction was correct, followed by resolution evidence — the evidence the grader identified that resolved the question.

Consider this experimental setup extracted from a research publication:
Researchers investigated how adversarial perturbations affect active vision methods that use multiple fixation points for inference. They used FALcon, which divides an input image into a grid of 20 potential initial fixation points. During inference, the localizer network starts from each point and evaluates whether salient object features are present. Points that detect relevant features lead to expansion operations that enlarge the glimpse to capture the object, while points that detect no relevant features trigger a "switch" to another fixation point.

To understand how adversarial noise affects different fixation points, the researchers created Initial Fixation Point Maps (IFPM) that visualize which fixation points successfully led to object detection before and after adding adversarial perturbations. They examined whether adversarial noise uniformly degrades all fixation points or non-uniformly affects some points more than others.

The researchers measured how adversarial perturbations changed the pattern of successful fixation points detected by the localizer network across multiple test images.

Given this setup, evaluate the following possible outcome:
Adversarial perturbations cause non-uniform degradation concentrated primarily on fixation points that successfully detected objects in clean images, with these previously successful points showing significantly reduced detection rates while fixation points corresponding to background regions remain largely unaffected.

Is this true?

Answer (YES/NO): NO